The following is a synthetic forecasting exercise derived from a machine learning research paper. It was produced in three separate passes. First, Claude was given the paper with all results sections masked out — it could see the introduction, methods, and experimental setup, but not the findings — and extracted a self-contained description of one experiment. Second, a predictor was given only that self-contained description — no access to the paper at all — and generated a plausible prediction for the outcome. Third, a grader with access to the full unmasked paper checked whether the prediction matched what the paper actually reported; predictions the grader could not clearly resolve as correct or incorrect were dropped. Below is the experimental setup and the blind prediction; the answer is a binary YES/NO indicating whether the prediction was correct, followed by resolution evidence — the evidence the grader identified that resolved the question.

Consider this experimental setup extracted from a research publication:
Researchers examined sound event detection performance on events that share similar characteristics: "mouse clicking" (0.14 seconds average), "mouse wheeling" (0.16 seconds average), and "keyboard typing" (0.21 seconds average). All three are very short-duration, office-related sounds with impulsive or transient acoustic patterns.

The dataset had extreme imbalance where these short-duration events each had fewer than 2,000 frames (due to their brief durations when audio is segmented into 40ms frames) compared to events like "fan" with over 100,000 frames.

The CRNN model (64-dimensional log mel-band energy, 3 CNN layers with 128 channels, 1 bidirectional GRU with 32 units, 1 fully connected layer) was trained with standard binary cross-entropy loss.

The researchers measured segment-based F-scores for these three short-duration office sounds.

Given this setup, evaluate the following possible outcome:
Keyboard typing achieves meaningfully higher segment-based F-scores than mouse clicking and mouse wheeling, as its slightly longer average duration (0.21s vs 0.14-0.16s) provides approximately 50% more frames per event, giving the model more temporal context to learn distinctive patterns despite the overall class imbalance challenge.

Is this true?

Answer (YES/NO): NO